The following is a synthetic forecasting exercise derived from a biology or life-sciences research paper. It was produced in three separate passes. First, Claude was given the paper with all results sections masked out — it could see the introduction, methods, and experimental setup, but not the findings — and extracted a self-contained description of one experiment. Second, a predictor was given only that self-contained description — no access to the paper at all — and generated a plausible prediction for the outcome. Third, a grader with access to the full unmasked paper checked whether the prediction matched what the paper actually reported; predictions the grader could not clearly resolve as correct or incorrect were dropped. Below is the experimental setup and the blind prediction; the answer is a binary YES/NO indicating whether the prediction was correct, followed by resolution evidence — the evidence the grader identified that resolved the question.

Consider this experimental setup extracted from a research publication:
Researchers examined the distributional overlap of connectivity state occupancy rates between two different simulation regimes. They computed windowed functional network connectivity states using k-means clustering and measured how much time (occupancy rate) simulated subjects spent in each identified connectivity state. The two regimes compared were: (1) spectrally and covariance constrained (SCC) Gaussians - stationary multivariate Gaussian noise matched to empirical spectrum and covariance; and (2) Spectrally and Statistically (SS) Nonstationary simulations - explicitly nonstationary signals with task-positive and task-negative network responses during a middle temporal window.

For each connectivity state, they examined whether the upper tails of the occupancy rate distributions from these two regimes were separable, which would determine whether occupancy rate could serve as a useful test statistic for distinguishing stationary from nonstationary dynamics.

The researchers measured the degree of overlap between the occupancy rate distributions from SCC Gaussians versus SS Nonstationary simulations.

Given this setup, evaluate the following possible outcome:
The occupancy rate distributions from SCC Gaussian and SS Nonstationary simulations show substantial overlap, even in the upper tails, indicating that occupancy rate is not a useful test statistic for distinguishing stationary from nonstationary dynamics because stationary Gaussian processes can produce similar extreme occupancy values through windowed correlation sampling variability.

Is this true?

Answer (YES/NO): YES